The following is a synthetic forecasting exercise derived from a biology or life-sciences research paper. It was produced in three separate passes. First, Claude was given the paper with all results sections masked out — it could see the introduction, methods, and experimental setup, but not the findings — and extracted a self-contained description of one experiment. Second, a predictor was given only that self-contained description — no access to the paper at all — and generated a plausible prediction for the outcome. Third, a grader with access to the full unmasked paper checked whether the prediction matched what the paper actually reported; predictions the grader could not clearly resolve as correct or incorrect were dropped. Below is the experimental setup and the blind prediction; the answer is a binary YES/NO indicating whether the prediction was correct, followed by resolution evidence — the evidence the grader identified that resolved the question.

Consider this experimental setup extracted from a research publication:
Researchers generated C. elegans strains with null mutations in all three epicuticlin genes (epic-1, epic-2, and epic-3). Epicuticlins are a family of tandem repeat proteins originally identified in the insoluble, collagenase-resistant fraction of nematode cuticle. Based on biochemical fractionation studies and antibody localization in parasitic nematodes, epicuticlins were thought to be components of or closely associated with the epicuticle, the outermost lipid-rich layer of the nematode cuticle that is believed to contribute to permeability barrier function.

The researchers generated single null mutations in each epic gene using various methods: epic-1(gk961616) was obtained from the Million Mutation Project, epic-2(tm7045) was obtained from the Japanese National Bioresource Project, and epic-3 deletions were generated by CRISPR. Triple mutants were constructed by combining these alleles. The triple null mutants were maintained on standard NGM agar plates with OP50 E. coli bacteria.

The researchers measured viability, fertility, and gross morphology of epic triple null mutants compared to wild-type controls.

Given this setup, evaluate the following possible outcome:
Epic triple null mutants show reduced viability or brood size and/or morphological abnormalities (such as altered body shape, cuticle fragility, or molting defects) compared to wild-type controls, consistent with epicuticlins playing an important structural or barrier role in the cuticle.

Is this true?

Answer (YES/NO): NO